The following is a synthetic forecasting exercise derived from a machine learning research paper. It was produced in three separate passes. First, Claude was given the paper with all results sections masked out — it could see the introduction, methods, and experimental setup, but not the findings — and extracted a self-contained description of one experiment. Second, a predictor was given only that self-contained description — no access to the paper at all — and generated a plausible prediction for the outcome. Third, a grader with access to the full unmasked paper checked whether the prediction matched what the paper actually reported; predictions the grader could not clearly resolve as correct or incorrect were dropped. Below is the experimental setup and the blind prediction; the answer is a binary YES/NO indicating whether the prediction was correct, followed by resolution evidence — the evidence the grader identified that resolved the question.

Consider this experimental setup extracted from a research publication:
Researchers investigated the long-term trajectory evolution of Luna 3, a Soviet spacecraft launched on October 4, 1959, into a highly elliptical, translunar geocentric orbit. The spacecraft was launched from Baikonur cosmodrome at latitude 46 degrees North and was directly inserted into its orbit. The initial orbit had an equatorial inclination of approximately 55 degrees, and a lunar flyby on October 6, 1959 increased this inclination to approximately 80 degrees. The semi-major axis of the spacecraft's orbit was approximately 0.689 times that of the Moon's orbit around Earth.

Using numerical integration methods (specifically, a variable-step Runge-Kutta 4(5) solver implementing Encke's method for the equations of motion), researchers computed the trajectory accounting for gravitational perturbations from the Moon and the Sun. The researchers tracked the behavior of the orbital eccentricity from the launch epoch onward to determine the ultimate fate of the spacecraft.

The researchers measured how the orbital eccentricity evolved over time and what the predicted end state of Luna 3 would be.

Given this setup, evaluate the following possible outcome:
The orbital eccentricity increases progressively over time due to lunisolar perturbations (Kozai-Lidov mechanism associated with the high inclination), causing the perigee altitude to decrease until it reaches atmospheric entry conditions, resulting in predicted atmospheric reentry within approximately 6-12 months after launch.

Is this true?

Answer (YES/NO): NO